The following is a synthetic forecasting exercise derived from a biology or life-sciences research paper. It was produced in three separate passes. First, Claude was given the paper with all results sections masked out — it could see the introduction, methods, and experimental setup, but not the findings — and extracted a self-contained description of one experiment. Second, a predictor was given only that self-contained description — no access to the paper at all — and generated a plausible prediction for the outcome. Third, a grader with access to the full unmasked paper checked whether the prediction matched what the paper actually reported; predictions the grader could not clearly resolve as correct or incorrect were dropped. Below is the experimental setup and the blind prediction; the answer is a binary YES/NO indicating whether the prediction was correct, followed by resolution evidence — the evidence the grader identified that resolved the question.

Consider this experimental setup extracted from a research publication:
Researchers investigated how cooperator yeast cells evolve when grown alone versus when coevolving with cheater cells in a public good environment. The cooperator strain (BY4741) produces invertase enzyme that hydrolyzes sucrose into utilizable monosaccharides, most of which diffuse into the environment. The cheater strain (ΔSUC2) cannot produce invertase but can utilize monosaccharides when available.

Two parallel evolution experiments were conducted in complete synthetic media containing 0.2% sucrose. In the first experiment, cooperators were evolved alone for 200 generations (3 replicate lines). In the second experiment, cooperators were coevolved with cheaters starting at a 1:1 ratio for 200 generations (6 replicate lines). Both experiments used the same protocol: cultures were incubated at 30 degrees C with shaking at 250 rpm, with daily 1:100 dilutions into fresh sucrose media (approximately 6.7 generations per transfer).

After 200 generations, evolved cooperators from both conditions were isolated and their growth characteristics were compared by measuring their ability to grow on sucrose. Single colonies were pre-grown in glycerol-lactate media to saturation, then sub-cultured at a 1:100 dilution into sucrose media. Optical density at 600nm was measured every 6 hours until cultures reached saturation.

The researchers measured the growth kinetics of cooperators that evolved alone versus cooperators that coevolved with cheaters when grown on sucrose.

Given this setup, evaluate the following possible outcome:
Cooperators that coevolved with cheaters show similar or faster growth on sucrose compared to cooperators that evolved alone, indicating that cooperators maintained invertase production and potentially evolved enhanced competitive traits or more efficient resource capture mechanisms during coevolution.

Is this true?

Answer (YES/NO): YES